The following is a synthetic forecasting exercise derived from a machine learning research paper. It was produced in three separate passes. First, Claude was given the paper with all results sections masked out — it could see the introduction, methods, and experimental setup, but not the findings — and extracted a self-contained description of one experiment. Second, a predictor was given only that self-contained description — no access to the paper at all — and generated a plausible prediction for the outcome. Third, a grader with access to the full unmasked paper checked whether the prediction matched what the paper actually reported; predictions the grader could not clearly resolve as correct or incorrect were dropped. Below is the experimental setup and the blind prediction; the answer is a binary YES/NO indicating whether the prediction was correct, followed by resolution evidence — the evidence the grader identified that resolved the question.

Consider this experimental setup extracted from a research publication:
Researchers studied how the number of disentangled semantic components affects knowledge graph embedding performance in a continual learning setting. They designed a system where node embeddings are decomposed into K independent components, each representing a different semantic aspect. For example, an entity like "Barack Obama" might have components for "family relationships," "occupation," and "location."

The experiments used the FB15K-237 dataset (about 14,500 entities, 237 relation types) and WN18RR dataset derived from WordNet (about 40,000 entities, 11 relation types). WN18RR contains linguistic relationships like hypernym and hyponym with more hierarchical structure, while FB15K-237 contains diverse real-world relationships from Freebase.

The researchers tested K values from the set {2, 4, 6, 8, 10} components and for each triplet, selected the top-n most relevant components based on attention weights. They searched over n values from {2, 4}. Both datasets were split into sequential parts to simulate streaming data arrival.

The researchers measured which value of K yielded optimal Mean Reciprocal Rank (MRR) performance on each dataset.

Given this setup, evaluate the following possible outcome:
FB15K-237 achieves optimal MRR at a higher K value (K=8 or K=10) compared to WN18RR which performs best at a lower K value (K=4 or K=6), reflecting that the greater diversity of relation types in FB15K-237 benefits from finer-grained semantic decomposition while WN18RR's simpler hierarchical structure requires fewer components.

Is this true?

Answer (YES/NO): YES